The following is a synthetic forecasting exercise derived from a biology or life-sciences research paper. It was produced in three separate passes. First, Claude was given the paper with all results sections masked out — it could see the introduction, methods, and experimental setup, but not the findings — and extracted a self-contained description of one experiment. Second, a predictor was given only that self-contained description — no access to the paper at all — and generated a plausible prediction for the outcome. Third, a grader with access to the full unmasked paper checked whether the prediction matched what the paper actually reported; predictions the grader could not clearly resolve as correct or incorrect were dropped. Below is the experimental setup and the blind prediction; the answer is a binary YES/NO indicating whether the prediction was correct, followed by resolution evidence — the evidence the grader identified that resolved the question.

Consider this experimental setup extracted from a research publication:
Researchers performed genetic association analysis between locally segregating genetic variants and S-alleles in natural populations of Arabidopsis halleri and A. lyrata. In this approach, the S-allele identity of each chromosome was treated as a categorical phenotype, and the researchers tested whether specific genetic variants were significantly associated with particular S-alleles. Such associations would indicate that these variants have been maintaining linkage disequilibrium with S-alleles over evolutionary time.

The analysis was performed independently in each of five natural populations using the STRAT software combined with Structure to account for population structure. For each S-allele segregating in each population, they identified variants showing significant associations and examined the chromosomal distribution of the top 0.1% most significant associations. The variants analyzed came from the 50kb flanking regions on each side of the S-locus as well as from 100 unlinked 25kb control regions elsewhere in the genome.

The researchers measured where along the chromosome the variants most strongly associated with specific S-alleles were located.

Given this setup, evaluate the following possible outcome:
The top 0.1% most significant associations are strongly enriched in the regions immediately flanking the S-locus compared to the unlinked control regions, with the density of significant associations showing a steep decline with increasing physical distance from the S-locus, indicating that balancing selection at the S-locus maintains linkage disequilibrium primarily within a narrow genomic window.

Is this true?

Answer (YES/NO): YES